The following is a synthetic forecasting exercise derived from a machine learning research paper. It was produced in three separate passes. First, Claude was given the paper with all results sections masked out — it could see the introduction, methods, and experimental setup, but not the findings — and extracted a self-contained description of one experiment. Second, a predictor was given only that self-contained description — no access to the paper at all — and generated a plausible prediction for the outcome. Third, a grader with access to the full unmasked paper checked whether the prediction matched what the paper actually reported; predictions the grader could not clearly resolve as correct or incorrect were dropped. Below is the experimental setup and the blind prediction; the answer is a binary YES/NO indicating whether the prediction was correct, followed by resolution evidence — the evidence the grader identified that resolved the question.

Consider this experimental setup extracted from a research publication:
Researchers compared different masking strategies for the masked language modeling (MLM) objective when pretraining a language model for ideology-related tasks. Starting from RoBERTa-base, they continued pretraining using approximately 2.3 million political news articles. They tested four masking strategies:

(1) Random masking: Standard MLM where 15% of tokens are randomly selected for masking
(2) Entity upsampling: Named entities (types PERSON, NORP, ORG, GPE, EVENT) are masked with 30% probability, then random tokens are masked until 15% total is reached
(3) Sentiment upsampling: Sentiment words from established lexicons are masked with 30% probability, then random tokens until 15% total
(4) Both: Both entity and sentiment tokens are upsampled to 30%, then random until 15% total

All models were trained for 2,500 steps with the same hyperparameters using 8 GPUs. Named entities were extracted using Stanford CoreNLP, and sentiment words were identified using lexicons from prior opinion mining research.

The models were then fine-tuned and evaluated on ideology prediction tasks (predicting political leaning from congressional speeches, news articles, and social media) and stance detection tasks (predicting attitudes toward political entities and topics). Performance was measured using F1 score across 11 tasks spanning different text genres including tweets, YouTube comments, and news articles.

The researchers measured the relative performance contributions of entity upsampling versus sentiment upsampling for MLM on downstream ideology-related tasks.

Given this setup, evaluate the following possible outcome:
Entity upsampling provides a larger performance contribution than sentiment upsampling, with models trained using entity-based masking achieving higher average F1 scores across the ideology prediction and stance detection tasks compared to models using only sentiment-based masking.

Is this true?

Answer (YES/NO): YES